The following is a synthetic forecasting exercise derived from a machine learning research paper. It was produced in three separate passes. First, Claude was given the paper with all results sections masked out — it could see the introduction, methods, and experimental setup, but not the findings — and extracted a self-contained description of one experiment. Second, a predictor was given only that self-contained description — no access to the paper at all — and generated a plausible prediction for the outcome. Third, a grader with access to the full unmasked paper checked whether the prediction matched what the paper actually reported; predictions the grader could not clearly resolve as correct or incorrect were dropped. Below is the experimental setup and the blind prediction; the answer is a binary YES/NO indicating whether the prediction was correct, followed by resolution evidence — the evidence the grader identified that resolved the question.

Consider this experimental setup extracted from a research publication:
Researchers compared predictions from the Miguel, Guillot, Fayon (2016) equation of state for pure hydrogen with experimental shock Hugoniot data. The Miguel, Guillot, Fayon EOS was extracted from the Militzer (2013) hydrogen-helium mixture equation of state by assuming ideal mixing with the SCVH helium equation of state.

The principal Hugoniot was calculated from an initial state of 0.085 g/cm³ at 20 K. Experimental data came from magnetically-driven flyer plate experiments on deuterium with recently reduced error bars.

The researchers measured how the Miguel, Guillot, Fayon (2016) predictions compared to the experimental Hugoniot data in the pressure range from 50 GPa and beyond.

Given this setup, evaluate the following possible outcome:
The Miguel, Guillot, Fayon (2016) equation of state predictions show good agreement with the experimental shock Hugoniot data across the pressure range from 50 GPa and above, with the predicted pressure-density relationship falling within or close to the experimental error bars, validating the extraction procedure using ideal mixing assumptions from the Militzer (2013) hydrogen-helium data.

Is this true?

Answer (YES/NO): NO